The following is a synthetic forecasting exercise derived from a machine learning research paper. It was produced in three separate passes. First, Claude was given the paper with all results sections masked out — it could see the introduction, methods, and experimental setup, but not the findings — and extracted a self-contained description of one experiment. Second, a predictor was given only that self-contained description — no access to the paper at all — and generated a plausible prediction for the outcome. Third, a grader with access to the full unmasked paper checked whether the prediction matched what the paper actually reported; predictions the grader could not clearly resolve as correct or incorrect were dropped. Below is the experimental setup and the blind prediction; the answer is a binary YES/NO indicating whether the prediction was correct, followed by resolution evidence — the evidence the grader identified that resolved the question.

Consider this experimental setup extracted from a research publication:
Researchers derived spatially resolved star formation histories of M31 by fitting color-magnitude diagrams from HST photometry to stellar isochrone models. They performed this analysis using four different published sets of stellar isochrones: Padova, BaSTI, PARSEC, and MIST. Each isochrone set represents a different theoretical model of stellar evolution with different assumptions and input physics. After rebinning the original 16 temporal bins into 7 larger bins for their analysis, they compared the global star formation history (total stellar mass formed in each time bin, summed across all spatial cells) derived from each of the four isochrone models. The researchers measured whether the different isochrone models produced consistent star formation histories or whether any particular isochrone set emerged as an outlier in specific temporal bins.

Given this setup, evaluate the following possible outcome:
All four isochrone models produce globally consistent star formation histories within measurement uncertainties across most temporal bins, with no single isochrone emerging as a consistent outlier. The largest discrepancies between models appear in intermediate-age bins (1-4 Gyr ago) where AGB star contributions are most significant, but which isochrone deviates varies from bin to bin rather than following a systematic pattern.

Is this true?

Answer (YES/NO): NO